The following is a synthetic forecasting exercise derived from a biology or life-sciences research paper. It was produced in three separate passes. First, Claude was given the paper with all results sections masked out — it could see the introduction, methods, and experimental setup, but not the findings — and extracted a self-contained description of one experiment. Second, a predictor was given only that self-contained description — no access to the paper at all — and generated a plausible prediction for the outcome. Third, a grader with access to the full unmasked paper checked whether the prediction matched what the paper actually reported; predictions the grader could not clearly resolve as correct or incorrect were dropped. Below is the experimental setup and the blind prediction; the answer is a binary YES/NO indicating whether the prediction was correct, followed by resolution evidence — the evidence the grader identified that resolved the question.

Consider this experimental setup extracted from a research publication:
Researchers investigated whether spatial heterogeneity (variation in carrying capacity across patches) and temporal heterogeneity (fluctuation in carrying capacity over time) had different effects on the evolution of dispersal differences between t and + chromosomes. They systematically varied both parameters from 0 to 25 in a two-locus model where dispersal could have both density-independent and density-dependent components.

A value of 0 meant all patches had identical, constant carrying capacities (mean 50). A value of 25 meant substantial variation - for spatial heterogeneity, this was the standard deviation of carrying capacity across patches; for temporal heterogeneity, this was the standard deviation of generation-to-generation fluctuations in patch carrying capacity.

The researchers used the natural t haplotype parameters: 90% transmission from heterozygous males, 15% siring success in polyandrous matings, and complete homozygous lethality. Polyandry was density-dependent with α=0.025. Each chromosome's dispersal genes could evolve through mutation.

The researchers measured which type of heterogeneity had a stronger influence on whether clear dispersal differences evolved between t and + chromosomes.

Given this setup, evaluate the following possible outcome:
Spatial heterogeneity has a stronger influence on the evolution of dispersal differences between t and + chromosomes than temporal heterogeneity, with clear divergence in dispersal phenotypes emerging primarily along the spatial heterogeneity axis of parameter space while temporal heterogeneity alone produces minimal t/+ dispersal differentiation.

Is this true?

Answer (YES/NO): NO